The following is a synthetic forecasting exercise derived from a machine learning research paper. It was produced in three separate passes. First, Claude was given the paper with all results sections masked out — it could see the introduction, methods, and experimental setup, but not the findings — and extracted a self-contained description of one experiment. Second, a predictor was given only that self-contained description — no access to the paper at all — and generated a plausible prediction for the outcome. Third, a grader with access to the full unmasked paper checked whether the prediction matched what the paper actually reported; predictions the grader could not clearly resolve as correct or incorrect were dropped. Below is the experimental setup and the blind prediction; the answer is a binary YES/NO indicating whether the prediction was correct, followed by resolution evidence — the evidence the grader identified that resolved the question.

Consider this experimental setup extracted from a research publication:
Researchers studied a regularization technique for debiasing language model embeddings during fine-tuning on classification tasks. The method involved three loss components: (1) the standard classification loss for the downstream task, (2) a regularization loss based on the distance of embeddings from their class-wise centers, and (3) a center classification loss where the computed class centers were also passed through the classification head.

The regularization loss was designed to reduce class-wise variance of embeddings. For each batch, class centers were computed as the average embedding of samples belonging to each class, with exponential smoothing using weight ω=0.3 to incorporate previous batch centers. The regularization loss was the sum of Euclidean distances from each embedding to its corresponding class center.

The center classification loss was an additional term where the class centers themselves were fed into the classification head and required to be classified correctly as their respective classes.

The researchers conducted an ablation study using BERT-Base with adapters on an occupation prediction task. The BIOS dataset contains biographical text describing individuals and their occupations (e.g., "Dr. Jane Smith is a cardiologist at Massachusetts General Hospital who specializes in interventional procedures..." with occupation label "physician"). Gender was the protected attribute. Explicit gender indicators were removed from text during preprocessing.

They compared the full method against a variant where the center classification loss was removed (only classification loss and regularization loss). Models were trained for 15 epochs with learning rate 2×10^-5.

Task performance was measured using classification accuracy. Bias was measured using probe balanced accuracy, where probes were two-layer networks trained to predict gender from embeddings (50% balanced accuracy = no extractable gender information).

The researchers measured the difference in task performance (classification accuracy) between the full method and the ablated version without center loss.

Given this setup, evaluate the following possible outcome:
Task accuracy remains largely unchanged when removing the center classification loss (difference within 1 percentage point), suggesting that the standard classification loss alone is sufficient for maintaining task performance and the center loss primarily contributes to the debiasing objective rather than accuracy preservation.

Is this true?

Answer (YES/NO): NO